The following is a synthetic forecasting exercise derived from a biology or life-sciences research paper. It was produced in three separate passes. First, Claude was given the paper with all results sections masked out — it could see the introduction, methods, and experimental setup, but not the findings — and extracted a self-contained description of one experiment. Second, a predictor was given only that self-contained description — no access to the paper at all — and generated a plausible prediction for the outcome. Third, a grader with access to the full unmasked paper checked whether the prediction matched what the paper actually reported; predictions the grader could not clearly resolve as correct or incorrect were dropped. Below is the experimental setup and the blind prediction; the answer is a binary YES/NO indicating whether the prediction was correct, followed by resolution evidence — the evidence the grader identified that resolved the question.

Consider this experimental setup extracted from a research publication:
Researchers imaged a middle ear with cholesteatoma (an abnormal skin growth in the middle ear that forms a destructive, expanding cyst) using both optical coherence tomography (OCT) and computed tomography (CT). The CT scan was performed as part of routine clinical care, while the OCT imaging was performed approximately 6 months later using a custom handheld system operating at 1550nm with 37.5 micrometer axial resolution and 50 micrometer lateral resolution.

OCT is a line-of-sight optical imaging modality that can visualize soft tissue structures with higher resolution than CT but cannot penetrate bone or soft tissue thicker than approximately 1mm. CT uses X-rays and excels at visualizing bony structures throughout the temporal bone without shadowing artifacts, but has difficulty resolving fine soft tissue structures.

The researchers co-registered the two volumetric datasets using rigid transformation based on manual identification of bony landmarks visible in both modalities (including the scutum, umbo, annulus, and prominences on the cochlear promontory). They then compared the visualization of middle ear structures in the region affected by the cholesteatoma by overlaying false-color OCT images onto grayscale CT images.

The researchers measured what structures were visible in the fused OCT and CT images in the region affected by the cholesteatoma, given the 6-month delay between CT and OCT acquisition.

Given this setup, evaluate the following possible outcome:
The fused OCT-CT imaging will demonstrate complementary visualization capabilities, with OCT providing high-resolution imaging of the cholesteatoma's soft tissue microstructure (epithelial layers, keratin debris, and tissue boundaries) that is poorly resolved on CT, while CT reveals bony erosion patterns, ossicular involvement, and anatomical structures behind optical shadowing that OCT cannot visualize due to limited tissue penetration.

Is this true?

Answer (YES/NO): NO